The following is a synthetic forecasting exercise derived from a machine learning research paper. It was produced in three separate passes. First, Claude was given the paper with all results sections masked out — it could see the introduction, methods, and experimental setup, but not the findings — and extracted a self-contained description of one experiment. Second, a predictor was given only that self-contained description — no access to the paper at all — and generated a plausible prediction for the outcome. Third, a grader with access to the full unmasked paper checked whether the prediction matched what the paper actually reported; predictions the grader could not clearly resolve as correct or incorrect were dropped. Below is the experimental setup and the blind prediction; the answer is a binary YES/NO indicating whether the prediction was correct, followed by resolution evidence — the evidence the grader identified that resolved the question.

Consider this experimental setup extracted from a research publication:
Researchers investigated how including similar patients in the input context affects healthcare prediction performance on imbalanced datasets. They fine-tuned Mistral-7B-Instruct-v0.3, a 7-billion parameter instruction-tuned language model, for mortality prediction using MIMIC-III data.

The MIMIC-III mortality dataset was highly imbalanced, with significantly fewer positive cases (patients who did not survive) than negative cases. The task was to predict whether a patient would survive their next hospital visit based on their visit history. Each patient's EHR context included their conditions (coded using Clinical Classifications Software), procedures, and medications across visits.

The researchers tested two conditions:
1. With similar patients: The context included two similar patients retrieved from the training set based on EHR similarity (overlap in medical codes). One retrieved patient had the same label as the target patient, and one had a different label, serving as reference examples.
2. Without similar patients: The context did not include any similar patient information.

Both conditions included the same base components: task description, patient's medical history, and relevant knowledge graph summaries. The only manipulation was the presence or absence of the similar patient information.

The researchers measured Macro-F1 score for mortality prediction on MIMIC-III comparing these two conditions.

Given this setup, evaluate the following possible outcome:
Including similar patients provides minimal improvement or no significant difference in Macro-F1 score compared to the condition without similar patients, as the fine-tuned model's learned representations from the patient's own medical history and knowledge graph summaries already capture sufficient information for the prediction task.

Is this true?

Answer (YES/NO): NO